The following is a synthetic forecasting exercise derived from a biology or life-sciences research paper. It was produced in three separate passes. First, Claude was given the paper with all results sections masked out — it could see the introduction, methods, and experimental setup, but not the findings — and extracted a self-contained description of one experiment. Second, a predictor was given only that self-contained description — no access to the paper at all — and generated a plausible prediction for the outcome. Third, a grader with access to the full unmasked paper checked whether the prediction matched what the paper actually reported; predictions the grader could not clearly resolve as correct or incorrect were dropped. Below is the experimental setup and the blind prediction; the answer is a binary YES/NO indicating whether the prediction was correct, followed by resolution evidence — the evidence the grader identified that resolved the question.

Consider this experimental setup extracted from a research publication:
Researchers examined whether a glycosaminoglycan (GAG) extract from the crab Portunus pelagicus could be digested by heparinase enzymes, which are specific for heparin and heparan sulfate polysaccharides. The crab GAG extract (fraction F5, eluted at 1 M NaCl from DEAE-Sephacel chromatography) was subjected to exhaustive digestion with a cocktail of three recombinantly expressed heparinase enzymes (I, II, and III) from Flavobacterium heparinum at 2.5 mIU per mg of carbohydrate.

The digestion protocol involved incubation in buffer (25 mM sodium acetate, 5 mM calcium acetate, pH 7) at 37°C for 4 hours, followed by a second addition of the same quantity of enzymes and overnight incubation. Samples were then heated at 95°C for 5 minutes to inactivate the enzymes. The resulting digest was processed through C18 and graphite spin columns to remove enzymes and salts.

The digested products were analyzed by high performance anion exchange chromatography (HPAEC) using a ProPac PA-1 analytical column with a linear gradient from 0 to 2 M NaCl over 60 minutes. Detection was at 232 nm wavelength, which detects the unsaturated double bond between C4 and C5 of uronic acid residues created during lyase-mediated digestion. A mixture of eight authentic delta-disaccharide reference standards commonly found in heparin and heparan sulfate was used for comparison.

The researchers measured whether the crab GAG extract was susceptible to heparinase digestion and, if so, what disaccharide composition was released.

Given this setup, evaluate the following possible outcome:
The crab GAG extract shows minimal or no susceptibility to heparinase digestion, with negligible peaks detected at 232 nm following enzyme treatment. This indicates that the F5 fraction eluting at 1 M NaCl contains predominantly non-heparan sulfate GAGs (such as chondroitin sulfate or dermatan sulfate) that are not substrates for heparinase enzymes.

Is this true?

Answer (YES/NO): NO